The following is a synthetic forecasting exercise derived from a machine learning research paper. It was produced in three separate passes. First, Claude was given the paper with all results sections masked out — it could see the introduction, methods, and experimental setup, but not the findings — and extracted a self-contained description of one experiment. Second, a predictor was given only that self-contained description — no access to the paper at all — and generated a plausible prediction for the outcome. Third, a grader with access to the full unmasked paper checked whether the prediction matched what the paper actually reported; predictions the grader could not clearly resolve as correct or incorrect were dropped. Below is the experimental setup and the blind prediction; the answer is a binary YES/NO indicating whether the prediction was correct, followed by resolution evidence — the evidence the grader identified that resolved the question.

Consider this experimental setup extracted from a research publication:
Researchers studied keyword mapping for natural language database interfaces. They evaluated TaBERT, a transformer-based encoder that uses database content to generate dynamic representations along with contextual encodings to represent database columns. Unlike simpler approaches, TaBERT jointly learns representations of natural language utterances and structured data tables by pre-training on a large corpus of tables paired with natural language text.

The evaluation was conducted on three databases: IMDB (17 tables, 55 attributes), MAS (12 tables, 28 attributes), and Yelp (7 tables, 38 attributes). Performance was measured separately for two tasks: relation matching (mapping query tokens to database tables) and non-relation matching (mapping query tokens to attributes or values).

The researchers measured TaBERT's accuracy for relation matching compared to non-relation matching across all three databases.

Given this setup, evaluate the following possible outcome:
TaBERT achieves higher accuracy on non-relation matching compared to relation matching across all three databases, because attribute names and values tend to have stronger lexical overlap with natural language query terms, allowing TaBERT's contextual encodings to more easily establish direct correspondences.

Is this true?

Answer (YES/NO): NO